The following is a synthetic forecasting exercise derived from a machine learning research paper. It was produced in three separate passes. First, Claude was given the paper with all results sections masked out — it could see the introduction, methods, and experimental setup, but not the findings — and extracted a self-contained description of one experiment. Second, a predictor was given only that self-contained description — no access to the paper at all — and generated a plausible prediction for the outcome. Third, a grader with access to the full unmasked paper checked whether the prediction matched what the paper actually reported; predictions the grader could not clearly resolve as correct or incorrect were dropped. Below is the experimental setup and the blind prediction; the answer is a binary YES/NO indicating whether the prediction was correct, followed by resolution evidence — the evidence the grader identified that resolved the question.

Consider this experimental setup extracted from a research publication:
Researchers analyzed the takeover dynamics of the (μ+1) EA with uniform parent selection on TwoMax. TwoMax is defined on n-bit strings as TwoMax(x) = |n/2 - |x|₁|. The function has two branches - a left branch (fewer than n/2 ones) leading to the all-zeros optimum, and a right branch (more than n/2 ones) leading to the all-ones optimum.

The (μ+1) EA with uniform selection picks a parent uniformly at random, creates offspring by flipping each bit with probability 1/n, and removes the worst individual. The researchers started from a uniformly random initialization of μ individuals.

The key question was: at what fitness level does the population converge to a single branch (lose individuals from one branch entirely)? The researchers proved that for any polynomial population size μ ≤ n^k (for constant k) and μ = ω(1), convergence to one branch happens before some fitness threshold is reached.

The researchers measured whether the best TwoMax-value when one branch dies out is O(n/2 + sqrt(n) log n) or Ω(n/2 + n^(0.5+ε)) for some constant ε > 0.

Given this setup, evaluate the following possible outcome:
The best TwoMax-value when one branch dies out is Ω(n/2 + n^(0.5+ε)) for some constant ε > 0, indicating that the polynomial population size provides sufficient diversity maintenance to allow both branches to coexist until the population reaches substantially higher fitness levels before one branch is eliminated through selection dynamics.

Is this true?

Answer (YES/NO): NO